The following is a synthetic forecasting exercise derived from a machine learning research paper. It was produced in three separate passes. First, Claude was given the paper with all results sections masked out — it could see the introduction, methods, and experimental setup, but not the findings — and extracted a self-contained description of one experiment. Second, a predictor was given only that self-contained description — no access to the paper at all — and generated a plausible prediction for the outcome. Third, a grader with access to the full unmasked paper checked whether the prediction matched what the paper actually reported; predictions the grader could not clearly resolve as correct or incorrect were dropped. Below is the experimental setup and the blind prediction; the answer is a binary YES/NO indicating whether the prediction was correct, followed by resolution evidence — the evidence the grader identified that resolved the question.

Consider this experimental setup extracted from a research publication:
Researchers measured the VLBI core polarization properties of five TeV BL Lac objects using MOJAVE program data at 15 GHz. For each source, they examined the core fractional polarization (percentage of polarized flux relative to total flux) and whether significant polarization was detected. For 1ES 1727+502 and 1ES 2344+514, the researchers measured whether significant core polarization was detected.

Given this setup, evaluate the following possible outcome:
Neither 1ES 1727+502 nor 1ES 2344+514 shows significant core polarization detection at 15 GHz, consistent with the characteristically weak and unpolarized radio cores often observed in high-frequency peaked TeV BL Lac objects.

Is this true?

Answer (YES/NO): YES